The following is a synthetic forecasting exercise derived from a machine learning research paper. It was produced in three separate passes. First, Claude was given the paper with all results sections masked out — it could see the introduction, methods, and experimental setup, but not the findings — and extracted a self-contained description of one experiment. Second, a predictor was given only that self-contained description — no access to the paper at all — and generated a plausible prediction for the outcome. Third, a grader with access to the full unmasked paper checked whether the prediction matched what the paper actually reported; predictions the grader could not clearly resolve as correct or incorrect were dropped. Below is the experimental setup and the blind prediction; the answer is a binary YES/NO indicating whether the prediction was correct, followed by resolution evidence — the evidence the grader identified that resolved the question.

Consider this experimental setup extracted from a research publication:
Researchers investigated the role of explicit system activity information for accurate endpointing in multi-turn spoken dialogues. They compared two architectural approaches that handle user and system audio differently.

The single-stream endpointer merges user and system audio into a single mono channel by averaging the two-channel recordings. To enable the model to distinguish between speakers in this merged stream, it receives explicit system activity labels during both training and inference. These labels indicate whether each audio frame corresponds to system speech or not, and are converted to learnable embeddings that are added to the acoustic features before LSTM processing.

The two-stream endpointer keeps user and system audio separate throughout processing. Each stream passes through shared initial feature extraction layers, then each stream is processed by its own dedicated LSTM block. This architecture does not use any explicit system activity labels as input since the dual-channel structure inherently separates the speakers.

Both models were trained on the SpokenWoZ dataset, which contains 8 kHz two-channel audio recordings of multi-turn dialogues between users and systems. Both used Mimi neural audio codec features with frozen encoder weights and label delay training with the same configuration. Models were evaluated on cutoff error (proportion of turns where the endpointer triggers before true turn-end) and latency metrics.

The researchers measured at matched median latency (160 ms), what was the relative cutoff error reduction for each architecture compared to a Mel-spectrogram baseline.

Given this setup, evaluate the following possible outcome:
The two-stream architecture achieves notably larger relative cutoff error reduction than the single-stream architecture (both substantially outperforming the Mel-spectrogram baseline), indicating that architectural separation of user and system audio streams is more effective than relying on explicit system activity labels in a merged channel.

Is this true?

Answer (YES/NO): NO